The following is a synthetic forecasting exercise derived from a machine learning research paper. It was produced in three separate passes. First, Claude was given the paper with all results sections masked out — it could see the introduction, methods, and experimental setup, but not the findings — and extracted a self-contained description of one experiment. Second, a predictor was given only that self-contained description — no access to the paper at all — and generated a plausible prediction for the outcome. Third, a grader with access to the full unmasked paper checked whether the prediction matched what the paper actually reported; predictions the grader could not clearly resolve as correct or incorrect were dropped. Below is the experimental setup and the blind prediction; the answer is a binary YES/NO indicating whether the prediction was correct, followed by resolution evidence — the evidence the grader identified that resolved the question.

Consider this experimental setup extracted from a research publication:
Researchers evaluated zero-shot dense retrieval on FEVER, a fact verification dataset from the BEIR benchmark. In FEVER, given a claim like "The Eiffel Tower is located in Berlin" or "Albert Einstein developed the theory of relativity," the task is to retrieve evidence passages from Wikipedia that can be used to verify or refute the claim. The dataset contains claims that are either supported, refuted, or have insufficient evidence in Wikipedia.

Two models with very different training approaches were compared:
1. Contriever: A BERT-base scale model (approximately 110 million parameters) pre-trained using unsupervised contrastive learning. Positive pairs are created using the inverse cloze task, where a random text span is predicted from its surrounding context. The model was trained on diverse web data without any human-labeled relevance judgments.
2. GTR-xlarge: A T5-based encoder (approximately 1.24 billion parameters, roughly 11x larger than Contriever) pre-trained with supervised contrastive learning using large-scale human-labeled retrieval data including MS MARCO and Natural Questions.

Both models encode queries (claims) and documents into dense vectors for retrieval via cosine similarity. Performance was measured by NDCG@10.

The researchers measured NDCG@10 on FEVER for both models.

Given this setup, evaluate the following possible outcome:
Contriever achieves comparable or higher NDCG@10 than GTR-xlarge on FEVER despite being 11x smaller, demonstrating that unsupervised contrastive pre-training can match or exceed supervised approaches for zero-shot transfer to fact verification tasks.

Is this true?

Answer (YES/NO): YES